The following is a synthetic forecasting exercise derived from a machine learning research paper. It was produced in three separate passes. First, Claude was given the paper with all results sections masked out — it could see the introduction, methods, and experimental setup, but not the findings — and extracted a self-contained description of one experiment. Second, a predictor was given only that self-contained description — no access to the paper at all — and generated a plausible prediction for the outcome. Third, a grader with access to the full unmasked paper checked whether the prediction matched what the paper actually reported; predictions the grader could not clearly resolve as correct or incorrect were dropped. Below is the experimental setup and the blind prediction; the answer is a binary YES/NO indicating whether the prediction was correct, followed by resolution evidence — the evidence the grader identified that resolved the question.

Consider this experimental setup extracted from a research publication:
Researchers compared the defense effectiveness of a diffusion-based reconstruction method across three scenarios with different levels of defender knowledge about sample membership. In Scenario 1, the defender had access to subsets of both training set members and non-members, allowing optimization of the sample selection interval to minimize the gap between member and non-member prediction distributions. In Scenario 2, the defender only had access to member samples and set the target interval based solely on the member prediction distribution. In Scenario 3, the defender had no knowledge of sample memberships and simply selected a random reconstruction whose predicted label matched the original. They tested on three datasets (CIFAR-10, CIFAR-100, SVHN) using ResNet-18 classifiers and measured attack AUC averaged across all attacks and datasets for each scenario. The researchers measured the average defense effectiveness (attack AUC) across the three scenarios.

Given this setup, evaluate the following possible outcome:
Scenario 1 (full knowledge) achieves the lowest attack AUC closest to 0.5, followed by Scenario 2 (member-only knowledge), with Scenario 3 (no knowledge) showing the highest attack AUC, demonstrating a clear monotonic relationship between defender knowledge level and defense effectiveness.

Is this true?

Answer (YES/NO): NO